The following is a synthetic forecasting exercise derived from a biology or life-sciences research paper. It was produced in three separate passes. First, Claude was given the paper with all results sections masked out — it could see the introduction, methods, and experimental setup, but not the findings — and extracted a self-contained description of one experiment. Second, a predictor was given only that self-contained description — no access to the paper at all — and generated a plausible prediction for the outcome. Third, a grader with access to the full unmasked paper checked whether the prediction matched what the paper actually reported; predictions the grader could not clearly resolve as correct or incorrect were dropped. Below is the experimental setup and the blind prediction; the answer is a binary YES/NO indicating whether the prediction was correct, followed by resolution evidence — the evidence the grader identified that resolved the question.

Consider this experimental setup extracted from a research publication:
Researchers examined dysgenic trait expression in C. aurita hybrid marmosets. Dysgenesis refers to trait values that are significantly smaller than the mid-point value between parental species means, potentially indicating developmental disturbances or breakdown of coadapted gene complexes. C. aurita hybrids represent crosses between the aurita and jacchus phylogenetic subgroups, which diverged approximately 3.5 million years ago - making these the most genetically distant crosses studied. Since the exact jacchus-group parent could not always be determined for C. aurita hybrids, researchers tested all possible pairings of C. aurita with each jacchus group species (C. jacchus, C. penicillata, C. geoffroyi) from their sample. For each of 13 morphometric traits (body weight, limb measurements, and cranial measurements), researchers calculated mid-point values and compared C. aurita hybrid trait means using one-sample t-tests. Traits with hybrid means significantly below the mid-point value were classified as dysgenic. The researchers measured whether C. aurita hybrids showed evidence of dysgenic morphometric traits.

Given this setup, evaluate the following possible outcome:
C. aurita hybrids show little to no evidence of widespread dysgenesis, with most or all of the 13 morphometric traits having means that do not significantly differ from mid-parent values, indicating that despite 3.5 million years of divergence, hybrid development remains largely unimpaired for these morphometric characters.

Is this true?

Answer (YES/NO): YES